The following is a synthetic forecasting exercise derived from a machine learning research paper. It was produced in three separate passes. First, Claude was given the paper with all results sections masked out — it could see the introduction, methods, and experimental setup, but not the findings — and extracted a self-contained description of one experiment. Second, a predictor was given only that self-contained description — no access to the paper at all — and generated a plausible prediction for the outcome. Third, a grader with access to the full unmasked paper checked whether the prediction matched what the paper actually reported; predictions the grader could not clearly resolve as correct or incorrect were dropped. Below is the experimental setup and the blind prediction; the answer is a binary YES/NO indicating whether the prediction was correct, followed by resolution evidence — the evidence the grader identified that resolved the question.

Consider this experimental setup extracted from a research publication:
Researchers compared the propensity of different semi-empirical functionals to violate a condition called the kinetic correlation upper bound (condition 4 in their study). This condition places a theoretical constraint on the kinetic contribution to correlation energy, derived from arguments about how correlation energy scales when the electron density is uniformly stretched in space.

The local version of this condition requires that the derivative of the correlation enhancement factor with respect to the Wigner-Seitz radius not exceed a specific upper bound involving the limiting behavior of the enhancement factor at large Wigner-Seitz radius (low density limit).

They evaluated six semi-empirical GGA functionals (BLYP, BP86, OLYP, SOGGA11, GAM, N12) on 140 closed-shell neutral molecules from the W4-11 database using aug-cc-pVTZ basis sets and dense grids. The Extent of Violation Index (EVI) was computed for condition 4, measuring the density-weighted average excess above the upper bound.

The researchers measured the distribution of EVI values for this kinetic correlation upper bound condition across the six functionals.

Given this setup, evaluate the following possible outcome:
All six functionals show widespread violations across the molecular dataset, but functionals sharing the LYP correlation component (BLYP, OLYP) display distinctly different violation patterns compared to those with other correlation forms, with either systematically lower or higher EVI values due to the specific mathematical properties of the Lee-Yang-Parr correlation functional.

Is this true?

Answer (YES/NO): NO